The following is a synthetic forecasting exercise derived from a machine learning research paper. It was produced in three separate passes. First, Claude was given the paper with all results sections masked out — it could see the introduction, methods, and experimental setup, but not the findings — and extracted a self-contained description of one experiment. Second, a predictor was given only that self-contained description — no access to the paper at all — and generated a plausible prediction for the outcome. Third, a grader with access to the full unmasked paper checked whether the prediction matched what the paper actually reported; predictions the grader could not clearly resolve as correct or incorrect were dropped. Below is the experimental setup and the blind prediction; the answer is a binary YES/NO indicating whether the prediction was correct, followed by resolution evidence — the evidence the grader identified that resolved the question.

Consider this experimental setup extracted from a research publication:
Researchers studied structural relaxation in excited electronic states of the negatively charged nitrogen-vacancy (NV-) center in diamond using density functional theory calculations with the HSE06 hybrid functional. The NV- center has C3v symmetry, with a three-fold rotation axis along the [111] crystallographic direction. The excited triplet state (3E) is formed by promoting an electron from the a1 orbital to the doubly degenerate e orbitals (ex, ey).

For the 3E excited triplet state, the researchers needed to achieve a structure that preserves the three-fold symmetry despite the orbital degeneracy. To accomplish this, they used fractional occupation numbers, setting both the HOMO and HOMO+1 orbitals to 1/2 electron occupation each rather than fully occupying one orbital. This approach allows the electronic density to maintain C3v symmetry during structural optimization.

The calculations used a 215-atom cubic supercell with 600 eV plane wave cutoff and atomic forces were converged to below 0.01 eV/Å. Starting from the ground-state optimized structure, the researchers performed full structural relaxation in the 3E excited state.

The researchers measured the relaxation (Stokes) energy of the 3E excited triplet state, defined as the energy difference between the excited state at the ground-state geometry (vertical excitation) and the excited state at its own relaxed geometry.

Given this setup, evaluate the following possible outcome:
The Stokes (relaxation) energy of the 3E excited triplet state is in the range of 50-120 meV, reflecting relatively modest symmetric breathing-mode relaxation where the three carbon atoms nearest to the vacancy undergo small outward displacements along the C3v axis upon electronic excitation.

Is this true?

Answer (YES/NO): NO